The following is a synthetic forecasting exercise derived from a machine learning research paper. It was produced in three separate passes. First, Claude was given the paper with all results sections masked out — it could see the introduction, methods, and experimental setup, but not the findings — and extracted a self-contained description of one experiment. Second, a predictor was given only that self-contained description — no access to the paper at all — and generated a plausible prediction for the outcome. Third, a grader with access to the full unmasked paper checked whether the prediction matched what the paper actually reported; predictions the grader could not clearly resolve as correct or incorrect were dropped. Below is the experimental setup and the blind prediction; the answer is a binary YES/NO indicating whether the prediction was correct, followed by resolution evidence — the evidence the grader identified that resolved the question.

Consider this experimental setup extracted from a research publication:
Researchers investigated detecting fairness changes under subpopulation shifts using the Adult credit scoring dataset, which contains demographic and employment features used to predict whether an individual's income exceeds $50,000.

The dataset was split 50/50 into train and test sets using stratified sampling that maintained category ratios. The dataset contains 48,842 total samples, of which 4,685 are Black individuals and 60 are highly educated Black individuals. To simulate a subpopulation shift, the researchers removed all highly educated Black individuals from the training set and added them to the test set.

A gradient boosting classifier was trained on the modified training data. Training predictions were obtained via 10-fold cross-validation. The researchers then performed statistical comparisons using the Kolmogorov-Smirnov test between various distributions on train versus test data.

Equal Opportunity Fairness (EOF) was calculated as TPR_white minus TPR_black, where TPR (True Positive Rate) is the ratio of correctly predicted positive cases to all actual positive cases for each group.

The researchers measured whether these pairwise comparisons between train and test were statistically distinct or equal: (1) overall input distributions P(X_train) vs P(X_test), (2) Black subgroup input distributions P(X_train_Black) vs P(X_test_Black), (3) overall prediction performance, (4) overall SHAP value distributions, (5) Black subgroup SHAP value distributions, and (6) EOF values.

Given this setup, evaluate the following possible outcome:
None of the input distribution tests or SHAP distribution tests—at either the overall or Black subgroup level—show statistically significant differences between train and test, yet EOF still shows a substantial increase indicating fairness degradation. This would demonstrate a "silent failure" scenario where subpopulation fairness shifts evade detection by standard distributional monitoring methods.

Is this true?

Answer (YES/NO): NO